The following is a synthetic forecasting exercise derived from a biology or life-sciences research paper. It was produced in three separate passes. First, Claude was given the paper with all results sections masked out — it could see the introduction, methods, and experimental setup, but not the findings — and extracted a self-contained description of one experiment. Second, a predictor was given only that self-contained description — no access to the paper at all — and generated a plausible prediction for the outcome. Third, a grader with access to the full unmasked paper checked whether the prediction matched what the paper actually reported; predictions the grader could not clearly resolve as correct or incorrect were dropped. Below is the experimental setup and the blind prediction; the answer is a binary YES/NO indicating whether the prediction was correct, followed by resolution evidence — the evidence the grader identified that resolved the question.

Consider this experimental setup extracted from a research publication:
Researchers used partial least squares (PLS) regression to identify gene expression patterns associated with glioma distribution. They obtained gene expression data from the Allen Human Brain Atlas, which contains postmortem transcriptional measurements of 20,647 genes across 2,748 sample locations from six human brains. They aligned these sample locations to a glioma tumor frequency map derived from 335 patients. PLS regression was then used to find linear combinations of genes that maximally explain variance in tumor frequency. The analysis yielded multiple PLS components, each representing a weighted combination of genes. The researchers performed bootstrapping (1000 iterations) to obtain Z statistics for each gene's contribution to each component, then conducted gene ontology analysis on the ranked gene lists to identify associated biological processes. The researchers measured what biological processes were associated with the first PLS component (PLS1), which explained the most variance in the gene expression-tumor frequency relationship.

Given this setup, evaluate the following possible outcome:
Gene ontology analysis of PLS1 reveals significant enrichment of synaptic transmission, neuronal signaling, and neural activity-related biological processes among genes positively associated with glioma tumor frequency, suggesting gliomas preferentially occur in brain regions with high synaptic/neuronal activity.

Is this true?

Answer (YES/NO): NO